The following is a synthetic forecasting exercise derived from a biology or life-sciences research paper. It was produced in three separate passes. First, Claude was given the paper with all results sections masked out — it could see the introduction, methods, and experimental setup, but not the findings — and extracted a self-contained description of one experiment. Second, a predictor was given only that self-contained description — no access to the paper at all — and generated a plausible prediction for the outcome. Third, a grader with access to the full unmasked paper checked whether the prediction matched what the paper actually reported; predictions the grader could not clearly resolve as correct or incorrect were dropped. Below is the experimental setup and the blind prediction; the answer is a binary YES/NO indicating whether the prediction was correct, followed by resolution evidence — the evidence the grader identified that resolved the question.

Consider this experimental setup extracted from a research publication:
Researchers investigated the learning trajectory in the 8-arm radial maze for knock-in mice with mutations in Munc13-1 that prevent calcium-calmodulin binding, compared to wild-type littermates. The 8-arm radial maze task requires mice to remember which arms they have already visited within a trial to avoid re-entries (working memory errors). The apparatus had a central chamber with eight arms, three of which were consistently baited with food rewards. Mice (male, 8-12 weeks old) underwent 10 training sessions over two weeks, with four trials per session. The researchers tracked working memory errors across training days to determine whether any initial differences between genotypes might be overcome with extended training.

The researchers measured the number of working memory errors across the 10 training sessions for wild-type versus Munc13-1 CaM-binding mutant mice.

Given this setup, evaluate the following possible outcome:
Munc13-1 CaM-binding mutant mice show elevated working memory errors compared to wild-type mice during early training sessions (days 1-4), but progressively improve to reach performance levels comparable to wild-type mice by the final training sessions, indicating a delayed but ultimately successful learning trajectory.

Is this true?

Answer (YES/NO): NO